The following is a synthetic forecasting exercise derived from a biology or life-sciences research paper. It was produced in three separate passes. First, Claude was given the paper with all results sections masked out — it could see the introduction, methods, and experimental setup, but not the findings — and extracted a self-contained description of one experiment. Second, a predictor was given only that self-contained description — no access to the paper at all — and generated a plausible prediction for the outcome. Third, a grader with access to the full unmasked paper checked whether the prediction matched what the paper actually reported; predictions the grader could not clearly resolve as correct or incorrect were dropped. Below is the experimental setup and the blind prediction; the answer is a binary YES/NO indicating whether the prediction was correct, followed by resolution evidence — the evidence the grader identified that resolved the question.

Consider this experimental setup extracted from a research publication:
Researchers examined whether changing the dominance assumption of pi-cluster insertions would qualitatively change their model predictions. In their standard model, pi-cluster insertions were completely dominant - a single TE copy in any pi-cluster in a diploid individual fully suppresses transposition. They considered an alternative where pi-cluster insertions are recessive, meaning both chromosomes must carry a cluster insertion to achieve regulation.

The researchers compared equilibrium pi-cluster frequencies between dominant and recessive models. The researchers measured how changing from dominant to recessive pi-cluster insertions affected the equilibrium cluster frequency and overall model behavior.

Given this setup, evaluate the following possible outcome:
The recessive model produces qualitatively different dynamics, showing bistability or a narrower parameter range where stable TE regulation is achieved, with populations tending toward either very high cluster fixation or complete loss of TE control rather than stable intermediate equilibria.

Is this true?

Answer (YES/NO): NO